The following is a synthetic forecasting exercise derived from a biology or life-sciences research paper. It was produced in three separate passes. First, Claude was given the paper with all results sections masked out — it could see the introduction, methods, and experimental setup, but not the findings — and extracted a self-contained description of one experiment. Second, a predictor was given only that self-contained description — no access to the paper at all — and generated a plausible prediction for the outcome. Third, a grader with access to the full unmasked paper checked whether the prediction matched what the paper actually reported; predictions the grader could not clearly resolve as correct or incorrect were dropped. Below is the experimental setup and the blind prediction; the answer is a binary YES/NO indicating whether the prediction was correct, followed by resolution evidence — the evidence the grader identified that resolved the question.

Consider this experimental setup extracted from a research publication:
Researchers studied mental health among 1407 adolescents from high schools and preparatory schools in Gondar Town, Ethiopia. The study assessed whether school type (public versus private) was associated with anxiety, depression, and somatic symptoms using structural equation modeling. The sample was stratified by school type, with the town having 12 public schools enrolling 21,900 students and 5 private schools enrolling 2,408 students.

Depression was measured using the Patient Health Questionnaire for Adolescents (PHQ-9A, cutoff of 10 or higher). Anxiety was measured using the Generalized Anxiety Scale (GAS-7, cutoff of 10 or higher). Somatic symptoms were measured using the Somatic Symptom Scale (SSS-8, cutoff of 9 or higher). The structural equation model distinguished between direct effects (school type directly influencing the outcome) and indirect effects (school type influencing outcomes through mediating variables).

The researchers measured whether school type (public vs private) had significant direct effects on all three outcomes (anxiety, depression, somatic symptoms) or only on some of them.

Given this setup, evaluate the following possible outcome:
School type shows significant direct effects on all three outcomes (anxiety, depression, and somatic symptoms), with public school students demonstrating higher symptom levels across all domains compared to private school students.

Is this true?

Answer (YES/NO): NO